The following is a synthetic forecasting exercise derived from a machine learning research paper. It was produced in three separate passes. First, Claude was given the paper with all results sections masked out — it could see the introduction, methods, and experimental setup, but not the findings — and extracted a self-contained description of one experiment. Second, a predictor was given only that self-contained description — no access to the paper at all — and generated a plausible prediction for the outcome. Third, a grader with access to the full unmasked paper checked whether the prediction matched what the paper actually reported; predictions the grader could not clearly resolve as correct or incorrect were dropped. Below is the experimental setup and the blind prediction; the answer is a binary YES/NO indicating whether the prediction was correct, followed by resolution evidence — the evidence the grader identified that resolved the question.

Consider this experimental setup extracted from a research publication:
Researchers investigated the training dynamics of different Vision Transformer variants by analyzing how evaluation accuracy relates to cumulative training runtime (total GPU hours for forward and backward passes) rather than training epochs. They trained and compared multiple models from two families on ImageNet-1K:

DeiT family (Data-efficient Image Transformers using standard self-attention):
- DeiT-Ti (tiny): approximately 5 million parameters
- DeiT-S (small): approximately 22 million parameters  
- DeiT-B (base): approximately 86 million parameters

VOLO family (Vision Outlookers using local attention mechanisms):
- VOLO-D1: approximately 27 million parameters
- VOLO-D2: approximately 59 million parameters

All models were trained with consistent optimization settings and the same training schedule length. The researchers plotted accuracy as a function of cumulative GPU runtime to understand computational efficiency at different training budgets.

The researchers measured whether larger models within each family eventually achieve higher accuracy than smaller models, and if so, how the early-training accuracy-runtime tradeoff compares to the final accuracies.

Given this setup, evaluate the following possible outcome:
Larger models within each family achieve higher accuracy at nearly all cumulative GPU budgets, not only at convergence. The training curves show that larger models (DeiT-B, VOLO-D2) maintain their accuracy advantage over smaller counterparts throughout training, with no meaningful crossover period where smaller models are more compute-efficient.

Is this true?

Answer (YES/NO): NO